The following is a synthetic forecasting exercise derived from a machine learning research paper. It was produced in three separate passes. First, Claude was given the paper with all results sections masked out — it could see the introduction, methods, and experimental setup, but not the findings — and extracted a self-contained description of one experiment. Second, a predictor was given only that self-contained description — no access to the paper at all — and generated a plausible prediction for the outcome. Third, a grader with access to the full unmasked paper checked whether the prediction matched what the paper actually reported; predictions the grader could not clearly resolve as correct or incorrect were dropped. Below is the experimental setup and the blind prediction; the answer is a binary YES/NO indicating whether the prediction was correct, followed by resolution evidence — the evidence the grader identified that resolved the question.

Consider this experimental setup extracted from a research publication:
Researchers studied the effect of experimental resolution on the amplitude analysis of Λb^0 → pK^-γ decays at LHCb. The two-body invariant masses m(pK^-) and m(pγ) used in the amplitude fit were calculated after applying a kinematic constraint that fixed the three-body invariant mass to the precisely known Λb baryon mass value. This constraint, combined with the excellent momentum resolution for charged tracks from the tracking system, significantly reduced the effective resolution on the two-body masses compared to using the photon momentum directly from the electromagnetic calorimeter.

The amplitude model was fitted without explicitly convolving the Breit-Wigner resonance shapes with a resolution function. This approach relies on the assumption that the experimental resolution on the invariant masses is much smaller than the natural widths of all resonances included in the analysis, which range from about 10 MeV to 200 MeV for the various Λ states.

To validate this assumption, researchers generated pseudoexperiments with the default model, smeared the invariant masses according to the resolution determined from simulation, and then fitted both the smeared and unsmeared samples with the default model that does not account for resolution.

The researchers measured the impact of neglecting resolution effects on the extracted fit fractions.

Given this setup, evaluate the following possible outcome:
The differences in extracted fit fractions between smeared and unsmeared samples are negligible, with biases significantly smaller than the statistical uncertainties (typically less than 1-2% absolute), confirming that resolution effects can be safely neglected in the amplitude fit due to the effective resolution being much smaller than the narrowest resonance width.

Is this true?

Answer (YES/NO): NO